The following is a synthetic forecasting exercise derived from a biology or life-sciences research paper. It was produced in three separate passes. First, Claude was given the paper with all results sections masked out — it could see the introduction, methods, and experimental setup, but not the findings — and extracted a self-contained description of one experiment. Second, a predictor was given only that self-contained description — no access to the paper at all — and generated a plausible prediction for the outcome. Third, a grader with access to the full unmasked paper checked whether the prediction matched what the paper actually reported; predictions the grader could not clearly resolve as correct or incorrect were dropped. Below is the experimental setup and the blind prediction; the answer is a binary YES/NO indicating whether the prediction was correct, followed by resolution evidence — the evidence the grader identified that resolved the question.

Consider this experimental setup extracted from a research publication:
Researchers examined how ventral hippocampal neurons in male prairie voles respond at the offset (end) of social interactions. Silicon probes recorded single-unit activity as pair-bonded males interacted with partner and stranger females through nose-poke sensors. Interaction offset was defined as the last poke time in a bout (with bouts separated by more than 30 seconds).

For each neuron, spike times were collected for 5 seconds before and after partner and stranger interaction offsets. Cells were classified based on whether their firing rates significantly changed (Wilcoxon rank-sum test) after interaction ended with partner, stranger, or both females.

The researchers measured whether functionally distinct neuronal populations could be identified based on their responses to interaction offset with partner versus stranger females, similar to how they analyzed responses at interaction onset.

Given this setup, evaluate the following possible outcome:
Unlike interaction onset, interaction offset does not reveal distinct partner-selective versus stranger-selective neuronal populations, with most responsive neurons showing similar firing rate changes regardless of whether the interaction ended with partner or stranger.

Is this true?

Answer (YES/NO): NO